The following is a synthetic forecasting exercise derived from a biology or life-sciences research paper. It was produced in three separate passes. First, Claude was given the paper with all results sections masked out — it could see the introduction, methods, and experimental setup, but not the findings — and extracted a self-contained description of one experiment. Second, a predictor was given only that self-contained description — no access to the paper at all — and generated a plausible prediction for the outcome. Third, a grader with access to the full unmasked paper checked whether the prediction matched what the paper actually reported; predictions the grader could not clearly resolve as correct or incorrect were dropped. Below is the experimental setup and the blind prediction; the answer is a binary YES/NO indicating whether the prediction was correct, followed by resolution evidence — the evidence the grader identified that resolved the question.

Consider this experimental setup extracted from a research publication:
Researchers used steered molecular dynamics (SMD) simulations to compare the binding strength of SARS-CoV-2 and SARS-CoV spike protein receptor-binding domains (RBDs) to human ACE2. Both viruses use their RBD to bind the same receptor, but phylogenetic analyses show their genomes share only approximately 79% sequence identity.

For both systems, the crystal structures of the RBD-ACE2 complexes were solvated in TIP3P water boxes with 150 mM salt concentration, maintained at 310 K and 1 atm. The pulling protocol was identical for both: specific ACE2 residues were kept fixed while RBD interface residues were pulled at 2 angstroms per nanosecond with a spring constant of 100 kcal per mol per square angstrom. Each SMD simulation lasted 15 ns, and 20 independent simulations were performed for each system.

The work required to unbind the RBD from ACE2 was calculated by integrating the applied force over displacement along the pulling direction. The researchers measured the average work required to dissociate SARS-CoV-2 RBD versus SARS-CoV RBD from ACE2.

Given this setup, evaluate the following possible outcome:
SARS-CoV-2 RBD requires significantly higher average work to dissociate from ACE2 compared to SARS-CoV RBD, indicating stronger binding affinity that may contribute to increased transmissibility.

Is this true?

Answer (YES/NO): NO